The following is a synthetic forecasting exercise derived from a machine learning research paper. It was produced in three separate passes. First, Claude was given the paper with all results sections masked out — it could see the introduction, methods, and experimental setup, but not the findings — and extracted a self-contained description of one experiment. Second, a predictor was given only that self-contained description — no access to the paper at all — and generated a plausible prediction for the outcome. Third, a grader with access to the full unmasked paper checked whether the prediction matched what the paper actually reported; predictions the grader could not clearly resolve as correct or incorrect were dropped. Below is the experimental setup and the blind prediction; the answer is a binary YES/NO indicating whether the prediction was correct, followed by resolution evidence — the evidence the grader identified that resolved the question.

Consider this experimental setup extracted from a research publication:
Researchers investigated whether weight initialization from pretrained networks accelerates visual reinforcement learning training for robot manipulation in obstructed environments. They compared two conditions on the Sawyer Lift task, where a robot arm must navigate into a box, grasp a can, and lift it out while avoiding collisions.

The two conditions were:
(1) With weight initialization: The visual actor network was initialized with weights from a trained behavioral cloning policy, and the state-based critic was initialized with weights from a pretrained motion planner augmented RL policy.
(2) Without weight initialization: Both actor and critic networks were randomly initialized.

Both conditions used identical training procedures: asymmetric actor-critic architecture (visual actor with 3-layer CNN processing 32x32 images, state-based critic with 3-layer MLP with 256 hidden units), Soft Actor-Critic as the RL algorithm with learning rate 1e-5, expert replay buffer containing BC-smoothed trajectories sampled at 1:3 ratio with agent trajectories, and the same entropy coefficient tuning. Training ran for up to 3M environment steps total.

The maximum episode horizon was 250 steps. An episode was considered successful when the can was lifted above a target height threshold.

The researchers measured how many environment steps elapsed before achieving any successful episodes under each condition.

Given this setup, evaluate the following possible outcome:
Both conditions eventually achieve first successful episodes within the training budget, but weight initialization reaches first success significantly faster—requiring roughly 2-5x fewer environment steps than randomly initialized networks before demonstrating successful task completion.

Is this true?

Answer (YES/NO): NO